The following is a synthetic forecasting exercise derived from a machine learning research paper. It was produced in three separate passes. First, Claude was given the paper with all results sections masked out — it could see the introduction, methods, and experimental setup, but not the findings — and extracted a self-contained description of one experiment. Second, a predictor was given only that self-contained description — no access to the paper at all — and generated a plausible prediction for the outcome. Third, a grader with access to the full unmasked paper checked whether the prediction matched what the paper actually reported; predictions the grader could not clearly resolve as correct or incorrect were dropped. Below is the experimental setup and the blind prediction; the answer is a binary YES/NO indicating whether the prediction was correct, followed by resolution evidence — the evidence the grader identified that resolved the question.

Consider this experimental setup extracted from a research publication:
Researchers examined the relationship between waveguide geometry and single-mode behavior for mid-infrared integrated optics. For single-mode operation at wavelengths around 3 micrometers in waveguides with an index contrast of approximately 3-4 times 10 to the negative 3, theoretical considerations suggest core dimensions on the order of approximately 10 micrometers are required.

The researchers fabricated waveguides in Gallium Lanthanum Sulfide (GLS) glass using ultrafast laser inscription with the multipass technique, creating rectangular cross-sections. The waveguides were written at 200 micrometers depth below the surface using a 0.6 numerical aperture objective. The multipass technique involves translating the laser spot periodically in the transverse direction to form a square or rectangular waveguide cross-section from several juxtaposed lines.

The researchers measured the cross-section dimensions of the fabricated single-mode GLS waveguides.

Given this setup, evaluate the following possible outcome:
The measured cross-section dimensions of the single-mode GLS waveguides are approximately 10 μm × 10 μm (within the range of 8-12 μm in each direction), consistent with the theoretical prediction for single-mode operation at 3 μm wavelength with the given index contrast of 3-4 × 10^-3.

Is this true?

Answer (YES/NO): NO